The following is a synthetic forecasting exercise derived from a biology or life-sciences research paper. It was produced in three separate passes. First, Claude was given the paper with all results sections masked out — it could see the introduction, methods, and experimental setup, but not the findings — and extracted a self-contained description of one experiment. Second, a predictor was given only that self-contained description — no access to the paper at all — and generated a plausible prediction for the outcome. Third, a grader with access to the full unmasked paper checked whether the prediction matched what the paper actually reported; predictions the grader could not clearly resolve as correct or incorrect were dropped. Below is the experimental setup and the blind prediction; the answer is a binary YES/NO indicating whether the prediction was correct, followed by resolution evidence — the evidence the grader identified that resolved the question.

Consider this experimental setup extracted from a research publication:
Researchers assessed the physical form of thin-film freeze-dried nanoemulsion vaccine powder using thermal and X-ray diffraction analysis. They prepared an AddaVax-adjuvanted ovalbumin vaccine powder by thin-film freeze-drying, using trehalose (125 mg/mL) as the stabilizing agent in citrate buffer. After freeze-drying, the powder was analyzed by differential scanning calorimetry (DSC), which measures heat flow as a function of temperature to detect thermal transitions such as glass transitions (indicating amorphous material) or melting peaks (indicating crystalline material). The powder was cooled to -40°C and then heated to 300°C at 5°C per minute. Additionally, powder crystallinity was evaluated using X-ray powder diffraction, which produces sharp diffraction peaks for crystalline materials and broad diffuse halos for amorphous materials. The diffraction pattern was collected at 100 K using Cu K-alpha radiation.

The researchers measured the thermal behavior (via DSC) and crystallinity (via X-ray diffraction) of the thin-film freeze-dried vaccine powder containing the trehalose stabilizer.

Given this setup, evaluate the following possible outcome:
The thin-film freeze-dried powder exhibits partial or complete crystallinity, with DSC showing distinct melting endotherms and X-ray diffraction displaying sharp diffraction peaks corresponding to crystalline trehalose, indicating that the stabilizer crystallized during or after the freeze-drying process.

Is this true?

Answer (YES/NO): NO